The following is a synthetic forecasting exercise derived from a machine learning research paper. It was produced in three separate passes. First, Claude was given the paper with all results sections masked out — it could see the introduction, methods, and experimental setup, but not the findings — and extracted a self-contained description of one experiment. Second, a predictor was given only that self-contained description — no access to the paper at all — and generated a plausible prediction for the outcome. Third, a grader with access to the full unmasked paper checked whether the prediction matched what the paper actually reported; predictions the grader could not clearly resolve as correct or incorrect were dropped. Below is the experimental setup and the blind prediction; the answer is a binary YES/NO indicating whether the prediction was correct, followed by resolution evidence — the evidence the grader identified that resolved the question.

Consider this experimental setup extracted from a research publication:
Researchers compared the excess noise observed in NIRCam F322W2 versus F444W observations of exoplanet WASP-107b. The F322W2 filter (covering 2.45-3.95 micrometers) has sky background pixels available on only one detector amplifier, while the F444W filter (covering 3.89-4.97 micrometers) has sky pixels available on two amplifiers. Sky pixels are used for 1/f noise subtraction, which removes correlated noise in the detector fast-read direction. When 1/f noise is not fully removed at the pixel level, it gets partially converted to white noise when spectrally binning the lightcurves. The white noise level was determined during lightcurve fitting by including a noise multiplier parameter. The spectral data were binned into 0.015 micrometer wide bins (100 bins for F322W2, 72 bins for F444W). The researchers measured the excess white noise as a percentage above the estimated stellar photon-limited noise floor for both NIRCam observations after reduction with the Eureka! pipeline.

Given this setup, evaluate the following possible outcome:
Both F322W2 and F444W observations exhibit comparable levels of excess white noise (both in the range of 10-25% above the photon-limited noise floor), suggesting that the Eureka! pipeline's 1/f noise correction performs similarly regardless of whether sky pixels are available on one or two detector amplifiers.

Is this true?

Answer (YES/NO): NO